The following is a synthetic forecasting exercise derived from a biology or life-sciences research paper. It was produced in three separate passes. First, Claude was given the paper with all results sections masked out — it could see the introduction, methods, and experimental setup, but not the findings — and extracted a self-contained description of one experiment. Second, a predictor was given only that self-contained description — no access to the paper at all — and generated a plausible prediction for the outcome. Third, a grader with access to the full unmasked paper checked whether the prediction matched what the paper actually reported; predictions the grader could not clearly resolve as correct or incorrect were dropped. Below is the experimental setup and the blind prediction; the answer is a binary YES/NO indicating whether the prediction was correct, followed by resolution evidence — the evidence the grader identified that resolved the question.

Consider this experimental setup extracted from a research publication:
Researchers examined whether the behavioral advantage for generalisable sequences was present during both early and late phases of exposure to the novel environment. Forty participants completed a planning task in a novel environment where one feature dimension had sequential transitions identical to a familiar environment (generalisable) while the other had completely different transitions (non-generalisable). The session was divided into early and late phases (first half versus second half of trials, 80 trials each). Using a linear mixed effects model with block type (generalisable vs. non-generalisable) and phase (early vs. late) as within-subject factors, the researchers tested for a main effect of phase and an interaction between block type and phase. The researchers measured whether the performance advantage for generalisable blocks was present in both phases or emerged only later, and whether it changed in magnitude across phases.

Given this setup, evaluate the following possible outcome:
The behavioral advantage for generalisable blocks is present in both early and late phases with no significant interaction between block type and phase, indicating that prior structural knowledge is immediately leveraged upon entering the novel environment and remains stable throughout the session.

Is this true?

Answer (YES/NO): NO